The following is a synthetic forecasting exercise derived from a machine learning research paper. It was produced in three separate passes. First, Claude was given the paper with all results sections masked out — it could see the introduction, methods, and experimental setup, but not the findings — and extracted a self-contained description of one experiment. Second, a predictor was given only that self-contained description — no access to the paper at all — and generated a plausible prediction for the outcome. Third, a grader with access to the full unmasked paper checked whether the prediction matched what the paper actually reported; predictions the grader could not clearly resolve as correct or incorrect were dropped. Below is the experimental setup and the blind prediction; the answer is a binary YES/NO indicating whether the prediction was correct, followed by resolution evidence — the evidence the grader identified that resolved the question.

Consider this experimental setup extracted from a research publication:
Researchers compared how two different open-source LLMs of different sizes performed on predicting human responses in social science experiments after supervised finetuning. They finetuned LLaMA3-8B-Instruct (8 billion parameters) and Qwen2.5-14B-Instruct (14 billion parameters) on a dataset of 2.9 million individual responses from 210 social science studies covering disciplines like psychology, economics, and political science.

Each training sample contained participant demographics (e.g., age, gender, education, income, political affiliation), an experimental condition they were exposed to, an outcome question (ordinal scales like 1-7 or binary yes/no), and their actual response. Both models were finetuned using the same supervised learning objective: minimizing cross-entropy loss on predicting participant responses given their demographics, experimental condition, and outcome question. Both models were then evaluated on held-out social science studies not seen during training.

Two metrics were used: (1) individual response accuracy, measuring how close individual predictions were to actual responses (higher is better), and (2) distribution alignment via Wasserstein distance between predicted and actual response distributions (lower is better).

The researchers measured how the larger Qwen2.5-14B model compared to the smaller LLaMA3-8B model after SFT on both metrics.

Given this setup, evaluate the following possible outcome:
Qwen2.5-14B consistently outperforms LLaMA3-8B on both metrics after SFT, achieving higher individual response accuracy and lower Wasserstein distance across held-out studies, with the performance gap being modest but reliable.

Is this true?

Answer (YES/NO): YES